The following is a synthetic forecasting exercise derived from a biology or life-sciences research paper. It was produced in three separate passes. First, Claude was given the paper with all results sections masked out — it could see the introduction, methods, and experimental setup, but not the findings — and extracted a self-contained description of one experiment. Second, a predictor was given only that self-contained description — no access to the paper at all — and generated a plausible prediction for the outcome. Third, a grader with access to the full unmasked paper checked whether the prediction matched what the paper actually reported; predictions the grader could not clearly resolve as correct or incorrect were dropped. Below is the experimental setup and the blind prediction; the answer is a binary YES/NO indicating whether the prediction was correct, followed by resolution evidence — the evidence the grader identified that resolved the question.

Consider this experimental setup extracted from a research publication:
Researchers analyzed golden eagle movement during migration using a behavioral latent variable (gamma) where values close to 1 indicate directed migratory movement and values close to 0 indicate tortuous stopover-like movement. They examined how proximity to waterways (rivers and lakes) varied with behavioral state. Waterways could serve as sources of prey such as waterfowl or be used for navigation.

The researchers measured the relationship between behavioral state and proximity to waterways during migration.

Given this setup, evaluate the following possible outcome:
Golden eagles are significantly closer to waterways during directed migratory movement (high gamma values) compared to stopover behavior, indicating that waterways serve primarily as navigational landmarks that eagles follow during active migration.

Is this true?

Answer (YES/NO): NO